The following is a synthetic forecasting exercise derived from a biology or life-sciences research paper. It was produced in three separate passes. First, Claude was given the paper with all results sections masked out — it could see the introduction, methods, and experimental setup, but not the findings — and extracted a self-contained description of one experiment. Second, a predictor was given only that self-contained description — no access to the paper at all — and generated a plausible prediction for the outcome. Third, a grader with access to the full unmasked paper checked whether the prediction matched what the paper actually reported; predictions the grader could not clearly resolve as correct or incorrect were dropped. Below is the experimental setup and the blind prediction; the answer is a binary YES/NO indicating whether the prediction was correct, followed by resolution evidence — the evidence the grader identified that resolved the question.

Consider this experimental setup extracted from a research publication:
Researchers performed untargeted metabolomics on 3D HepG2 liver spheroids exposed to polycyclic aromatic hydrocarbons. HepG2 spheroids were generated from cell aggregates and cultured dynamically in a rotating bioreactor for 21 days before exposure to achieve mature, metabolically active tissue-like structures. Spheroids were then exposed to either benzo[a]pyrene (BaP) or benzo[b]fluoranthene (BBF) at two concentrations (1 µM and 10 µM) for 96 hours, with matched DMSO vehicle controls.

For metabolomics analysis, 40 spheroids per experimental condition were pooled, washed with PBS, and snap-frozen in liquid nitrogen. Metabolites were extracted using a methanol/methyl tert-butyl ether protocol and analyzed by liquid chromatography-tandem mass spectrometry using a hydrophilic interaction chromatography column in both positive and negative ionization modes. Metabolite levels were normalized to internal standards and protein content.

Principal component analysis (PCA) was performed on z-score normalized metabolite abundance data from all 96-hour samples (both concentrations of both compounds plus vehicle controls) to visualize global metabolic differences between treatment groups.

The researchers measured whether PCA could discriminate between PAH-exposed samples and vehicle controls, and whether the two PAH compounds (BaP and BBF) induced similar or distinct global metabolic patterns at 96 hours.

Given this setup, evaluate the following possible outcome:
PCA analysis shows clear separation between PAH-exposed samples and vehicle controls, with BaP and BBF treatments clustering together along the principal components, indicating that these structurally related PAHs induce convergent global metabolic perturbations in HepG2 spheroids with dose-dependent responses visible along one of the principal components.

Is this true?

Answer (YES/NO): NO